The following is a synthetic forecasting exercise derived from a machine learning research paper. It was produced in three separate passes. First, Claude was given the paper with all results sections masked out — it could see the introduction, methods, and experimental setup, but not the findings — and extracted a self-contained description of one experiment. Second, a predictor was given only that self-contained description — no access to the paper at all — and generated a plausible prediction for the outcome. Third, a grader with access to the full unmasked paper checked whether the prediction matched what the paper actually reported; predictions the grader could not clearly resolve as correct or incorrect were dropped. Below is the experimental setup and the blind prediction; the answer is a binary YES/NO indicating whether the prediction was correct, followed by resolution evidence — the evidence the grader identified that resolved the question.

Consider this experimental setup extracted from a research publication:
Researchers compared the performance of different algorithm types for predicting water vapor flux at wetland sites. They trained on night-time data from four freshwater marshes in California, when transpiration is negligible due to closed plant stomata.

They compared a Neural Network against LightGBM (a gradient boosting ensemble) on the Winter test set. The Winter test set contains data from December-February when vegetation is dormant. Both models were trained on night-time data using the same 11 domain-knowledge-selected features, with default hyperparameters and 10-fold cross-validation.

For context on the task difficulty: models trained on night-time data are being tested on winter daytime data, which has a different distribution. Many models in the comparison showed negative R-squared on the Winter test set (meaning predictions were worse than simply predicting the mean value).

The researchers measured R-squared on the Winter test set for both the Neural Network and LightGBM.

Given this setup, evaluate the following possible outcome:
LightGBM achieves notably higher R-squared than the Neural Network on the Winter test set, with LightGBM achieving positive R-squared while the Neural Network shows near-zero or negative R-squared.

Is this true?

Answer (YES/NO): NO